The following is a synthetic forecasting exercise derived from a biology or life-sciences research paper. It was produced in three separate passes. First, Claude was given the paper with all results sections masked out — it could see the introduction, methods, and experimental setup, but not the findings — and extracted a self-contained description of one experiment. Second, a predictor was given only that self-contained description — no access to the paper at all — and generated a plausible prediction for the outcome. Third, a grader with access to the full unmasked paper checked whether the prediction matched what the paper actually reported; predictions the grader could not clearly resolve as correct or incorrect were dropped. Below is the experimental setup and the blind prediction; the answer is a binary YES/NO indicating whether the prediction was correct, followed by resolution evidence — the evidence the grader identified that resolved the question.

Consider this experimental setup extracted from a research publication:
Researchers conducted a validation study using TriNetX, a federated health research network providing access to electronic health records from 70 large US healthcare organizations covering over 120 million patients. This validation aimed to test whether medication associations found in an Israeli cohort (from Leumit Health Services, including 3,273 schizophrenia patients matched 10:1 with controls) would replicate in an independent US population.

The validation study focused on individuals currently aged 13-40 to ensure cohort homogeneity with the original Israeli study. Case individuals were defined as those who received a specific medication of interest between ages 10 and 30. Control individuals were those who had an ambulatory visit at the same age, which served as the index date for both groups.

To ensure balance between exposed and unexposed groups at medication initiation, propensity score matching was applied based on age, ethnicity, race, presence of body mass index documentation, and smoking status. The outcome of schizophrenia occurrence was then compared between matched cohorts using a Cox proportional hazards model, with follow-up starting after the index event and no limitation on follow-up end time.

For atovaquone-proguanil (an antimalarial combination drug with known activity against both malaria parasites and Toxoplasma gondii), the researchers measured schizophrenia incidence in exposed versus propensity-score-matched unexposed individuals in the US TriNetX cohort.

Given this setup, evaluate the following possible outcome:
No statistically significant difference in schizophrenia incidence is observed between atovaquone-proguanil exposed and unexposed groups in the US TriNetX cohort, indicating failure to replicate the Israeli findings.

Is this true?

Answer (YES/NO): NO